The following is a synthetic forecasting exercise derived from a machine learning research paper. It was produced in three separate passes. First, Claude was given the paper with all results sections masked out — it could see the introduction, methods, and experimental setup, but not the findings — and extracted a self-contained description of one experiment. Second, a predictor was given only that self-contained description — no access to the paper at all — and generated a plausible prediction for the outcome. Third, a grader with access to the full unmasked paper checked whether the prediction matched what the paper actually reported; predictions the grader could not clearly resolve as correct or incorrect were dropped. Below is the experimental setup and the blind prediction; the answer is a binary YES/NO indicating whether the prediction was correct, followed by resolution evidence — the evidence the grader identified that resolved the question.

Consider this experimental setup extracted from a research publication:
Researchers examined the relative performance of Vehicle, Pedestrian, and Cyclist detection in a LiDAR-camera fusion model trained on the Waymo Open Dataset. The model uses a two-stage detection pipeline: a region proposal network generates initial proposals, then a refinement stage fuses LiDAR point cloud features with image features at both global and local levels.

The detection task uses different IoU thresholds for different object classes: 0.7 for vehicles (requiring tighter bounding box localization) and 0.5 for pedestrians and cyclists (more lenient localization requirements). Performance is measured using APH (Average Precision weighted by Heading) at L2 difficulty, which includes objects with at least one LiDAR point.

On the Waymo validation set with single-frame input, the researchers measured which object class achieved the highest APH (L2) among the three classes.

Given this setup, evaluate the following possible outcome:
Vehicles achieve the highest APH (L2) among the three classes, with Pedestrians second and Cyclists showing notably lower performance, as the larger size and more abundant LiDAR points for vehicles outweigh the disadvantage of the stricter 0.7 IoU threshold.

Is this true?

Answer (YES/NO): NO